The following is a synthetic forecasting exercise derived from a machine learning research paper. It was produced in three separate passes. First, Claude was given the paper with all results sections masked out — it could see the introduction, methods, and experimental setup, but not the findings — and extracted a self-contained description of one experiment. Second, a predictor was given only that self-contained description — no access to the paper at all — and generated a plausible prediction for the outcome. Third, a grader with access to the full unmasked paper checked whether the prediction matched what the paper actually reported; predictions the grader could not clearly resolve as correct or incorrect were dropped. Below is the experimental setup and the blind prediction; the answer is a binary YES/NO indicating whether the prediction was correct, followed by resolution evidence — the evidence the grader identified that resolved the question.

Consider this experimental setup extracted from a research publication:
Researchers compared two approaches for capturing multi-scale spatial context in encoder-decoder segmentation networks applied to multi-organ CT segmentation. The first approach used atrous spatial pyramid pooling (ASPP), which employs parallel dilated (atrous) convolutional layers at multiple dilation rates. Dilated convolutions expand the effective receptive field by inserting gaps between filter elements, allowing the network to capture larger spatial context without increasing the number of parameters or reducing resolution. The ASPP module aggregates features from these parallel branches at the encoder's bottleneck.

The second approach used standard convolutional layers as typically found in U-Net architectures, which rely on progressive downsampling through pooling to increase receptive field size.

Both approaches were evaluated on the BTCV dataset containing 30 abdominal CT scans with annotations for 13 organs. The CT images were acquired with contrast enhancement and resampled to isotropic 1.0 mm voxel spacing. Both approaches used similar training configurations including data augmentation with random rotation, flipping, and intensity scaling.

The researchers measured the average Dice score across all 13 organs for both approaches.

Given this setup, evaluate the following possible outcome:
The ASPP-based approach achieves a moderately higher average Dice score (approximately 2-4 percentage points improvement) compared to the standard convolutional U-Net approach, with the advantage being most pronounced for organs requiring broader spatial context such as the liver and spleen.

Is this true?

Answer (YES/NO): NO